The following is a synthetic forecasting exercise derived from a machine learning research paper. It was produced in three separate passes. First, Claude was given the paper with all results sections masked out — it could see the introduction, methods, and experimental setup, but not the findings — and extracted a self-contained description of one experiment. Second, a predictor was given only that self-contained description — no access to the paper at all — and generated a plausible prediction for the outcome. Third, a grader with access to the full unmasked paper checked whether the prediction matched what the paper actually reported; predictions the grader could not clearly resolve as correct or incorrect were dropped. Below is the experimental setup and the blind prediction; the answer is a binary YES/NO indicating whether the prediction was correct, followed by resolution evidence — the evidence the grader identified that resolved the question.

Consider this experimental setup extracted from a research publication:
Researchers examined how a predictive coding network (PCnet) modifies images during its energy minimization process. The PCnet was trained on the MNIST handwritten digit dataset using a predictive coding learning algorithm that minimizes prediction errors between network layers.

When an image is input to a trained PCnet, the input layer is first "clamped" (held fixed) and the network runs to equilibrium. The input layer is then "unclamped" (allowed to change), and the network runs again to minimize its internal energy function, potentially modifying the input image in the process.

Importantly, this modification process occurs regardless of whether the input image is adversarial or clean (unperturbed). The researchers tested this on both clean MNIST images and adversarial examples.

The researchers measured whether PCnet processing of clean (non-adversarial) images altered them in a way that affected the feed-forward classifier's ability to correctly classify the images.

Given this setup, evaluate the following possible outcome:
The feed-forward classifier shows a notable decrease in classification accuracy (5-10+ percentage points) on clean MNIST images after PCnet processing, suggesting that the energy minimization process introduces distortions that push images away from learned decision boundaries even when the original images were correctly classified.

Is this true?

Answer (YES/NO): NO